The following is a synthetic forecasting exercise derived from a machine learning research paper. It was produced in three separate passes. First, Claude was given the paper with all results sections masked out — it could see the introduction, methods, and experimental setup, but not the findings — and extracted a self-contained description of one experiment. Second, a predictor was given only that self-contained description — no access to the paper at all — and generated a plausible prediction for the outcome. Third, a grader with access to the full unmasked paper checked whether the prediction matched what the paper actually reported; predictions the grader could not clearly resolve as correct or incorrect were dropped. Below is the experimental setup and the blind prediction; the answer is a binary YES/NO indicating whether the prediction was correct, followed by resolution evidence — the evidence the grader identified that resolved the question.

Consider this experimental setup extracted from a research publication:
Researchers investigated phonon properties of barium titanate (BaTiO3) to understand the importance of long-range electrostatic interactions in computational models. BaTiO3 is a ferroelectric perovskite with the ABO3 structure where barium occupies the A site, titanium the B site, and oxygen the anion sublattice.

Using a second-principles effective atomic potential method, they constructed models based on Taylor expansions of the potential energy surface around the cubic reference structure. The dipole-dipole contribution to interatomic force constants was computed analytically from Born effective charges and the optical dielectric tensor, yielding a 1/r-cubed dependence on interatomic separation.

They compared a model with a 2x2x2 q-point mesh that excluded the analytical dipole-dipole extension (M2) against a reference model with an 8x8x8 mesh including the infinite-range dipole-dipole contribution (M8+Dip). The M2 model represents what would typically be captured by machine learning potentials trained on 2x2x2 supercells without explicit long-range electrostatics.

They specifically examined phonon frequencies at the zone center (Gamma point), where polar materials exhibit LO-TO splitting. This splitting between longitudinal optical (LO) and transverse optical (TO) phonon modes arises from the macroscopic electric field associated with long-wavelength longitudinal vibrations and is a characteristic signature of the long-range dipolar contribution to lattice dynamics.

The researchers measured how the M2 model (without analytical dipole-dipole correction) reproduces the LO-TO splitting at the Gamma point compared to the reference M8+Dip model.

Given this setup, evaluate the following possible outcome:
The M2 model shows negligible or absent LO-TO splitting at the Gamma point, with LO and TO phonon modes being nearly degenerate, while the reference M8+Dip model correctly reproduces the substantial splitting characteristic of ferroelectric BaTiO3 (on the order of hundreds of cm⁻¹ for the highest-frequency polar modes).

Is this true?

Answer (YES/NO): YES